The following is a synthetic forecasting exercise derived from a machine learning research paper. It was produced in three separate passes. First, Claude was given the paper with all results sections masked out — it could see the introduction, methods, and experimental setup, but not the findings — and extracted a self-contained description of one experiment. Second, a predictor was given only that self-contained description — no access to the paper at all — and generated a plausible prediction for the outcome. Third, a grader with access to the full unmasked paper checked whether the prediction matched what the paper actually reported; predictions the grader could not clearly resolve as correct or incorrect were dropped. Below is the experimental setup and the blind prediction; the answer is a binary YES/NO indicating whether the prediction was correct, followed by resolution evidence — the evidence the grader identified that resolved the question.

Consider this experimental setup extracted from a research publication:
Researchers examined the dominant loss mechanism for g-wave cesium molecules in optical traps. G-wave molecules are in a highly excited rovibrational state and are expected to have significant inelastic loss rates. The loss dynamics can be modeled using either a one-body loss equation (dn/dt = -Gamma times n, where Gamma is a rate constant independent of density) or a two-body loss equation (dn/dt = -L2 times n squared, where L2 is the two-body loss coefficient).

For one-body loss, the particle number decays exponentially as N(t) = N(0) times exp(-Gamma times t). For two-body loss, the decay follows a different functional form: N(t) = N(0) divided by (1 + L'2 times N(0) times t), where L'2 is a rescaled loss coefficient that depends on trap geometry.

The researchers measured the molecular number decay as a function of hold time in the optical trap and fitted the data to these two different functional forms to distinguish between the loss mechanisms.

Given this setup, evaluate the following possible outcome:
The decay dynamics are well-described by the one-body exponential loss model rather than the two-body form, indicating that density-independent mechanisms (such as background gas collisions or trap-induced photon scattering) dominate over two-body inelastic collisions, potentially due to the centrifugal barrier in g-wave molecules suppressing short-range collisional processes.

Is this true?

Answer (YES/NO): NO